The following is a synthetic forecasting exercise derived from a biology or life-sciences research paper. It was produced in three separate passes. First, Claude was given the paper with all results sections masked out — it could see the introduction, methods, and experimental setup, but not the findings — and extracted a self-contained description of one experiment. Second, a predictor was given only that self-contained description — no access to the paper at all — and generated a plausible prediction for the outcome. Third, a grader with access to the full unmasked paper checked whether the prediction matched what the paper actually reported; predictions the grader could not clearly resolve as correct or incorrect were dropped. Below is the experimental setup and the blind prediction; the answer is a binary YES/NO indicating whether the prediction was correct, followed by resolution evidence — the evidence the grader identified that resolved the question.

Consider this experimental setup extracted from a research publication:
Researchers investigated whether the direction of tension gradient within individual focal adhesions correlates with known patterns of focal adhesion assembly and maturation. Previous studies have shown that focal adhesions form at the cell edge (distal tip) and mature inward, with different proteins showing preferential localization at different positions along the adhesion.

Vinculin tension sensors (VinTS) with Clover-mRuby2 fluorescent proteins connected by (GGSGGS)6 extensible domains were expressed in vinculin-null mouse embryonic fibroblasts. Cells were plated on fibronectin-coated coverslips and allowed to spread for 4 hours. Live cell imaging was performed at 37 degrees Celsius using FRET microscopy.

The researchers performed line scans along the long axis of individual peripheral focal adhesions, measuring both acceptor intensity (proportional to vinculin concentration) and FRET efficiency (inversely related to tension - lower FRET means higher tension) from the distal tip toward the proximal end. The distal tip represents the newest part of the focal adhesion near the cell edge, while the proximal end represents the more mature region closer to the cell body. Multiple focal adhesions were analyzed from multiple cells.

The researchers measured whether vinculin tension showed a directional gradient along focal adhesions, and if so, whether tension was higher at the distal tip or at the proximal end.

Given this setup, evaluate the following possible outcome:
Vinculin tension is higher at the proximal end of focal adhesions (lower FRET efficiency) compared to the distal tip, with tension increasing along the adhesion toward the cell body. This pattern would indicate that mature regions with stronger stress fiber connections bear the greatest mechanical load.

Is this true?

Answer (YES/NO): NO